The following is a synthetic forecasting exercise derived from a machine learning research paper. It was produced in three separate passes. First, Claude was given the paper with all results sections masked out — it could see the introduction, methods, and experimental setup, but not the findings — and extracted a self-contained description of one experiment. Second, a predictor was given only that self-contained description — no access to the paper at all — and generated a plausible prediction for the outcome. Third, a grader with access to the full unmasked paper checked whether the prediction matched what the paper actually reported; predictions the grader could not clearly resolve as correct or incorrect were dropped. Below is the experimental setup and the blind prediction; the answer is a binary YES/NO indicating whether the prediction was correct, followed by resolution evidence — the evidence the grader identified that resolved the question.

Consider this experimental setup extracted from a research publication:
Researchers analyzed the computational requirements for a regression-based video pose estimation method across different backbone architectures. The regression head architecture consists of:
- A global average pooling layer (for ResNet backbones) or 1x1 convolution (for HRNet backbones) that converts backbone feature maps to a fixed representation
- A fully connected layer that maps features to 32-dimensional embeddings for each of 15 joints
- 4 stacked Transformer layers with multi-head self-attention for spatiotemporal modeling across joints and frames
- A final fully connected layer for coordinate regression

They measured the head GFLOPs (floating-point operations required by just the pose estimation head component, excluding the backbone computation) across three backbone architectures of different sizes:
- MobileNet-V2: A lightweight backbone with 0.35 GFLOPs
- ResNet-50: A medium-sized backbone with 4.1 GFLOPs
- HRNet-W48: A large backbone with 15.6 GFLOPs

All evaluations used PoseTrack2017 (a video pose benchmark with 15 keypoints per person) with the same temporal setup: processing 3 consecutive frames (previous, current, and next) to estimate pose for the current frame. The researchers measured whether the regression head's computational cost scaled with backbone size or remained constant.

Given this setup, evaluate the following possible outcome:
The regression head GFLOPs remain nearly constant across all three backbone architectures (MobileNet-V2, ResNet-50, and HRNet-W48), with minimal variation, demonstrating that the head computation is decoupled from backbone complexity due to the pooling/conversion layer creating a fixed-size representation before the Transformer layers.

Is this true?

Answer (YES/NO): YES